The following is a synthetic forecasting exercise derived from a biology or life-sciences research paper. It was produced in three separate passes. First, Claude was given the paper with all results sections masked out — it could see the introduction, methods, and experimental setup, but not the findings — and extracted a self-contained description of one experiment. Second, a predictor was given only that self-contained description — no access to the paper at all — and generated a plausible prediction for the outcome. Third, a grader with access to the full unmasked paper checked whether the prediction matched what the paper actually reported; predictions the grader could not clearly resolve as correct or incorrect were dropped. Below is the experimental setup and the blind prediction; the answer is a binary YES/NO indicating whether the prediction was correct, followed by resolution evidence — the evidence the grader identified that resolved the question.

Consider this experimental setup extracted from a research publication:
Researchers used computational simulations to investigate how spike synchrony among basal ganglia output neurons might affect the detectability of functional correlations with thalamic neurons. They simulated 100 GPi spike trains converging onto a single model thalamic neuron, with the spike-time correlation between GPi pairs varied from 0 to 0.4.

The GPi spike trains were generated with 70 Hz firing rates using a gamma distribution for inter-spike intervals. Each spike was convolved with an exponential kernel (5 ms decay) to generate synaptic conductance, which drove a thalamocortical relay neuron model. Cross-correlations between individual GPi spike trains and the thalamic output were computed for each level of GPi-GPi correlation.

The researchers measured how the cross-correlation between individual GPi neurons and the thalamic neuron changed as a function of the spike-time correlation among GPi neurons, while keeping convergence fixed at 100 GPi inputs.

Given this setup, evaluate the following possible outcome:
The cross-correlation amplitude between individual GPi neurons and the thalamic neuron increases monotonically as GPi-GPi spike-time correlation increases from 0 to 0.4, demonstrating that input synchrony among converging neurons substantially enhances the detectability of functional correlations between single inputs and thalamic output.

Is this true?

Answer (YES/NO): YES